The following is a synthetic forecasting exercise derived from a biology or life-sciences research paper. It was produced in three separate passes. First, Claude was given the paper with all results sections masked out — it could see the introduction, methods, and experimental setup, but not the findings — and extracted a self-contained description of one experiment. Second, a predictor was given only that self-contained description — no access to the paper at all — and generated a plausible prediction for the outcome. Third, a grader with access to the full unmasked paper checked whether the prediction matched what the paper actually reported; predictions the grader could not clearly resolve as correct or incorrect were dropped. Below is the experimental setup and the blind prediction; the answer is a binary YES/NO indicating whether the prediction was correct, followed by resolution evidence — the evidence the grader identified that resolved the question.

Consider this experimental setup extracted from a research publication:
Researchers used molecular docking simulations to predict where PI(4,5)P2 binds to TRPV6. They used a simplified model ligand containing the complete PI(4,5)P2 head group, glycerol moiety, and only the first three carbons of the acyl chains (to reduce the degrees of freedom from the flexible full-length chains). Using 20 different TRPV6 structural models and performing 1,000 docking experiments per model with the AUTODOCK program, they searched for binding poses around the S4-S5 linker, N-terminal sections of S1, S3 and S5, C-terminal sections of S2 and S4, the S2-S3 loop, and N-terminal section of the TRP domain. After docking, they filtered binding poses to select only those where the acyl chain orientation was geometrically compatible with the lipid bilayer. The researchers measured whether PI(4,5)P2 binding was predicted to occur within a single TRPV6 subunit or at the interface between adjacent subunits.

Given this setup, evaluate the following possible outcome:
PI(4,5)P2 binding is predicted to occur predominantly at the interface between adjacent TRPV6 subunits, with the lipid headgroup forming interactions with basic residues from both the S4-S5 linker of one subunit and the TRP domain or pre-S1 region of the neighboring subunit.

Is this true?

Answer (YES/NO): NO